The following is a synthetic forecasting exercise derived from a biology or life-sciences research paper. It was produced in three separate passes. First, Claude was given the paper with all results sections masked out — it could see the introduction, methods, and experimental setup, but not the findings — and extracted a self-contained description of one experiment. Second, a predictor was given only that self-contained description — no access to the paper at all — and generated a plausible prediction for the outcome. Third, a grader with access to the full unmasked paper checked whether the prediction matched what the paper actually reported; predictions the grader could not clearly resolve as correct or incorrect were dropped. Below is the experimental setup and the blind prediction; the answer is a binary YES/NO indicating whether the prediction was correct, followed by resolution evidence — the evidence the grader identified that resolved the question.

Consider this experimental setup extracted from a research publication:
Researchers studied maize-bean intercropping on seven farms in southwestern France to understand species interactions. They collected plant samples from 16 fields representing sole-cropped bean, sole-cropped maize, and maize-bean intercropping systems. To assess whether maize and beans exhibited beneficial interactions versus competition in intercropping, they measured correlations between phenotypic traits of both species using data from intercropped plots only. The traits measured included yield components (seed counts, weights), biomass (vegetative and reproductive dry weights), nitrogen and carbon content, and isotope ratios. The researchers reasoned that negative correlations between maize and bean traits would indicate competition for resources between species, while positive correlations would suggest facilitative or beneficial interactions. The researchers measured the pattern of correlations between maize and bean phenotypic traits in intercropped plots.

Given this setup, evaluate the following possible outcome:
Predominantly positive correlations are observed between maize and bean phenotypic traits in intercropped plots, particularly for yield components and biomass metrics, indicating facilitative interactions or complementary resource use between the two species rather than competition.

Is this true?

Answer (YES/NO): NO